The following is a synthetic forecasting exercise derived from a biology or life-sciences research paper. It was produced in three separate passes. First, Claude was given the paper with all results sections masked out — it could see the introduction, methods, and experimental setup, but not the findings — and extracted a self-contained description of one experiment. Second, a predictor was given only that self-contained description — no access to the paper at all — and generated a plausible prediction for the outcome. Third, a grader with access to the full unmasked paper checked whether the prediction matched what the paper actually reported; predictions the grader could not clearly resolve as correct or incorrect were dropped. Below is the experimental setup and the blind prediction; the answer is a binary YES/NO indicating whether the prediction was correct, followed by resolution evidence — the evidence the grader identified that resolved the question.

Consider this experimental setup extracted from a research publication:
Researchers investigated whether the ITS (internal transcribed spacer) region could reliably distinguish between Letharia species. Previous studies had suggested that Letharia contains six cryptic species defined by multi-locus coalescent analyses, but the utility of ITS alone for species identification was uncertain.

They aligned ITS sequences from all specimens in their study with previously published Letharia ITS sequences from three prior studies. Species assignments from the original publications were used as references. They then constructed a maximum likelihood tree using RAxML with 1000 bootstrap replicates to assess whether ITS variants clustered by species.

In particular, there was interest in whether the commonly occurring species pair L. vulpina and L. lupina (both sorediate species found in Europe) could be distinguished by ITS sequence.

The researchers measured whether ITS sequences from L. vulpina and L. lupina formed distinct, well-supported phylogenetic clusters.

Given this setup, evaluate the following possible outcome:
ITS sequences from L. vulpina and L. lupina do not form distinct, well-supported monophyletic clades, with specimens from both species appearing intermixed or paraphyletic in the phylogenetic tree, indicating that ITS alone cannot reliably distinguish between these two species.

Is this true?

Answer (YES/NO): YES